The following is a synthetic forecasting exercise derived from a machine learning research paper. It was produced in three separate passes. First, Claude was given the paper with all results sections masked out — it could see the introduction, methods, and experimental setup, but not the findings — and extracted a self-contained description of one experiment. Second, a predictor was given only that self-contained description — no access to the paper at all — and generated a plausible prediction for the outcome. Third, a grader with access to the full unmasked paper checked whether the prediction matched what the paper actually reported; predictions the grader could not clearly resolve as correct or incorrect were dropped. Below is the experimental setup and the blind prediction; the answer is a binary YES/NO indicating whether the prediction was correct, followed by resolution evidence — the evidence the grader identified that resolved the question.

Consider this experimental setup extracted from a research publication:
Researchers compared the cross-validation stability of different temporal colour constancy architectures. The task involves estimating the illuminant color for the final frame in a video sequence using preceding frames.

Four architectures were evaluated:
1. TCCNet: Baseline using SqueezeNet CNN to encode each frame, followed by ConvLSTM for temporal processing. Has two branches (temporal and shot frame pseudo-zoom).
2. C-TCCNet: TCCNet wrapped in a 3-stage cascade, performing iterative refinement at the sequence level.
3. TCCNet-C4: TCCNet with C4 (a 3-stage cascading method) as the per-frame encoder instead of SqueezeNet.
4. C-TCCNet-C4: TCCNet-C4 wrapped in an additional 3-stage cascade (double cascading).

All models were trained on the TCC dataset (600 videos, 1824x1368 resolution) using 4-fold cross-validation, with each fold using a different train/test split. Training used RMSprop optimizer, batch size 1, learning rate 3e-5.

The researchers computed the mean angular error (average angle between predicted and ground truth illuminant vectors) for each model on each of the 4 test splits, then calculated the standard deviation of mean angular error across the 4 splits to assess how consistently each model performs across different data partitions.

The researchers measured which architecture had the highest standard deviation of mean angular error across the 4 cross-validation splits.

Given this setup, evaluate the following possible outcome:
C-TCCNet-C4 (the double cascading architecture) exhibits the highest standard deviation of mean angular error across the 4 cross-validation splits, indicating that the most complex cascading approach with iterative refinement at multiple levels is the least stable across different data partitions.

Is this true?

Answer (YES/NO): YES